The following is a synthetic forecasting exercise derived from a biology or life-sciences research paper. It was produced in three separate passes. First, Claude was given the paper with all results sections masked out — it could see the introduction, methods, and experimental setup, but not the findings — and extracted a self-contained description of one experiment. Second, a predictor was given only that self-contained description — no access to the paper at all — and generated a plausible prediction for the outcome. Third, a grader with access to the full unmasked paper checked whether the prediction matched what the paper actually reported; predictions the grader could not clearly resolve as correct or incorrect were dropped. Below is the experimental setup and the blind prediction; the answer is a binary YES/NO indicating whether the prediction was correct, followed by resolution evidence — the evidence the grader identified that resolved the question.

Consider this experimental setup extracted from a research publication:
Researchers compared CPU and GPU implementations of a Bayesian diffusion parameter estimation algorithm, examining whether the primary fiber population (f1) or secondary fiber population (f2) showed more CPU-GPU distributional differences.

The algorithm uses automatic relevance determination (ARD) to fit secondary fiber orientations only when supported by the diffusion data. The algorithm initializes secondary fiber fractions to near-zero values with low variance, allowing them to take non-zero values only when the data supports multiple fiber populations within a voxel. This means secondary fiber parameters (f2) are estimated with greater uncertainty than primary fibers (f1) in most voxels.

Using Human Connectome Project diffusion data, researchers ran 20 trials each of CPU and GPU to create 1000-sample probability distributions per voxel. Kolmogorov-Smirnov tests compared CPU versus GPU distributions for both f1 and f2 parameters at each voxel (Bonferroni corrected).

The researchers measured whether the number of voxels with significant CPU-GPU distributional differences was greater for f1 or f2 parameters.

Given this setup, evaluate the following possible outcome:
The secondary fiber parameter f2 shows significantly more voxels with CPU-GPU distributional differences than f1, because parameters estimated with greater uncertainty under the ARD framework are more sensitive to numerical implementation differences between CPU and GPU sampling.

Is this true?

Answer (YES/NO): YES